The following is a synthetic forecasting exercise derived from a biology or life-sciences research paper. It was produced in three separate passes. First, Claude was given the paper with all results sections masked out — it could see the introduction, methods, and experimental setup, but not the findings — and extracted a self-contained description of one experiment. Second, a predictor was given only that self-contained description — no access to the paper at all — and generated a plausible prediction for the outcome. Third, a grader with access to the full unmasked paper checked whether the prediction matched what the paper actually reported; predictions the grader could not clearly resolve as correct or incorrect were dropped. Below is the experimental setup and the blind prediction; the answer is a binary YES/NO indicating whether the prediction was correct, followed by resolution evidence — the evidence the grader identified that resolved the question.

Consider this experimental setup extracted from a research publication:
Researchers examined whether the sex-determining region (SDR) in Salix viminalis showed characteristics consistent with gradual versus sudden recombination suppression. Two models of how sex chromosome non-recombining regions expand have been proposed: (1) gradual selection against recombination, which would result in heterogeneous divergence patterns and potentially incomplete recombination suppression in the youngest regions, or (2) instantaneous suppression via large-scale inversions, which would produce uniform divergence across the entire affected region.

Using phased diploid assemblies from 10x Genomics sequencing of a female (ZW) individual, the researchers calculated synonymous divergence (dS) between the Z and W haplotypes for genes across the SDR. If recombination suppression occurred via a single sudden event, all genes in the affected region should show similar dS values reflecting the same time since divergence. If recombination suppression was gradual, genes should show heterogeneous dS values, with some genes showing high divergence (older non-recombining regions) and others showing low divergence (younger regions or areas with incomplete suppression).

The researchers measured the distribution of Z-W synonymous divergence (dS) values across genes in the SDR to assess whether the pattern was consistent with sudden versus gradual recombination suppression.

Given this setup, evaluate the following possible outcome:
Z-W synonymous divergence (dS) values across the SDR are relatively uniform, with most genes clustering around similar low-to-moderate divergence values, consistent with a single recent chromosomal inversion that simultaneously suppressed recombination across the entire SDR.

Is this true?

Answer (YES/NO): NO